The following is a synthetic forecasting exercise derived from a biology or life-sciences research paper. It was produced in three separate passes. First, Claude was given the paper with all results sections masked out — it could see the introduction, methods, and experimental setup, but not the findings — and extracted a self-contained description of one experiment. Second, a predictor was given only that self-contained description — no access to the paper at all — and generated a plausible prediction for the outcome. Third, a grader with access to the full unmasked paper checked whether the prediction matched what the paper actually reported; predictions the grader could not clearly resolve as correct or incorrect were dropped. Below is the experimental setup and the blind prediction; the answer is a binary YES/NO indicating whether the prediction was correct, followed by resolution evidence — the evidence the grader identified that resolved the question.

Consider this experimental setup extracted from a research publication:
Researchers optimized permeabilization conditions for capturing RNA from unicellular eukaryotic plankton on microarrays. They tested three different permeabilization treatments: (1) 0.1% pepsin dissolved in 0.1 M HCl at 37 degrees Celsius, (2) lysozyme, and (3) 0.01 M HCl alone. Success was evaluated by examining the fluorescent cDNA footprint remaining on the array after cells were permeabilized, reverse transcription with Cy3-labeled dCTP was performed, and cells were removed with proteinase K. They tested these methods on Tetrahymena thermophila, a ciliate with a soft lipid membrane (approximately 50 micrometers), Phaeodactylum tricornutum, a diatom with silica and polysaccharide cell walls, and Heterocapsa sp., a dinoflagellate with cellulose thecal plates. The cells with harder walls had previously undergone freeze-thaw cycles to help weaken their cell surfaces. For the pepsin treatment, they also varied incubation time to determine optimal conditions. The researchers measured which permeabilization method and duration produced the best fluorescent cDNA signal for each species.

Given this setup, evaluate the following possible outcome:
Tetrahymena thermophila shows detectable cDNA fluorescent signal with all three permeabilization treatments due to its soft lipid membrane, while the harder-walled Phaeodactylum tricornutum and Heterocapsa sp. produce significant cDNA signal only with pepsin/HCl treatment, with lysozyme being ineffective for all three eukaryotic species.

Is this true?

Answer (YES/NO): NO